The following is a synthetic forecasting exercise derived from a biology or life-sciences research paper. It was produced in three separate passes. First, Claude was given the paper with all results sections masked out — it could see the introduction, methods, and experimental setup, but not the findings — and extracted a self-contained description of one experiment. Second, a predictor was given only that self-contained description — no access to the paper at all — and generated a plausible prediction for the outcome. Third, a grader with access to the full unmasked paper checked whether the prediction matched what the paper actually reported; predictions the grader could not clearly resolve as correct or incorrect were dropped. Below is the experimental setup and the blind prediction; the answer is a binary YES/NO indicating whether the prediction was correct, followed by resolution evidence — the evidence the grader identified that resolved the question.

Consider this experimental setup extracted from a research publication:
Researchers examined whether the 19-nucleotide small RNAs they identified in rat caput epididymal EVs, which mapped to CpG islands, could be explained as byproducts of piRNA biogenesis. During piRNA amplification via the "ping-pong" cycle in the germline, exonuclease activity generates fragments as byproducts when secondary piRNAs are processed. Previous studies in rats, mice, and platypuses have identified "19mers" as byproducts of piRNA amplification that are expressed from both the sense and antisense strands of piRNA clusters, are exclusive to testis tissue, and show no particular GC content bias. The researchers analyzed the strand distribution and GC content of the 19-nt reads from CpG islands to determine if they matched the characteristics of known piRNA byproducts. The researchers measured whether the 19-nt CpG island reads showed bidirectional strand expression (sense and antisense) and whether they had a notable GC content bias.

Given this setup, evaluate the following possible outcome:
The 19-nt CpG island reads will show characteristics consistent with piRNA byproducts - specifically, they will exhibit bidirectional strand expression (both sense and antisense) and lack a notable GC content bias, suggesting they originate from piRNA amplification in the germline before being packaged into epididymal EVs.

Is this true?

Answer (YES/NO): NO